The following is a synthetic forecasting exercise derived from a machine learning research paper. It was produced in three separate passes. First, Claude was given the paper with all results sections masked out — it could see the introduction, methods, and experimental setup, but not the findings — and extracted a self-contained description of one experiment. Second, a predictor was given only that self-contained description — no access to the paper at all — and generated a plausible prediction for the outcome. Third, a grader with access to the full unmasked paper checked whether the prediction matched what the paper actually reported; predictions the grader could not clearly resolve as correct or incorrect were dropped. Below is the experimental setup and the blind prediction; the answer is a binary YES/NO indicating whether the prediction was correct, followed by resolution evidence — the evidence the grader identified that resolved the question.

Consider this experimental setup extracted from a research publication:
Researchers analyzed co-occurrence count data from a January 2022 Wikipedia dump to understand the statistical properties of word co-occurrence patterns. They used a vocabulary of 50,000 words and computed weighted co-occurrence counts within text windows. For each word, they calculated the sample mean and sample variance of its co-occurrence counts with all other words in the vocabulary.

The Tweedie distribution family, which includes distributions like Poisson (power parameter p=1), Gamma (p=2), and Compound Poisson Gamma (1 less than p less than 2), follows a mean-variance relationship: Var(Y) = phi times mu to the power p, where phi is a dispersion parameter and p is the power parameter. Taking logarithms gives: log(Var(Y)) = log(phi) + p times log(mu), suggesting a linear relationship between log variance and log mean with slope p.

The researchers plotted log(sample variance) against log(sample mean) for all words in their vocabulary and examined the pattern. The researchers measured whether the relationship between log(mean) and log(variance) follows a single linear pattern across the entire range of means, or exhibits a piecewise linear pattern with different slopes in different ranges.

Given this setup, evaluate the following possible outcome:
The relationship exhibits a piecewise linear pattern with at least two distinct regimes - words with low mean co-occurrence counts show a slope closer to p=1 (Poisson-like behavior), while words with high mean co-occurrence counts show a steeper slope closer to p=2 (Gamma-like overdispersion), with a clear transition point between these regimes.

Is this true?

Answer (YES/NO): NO